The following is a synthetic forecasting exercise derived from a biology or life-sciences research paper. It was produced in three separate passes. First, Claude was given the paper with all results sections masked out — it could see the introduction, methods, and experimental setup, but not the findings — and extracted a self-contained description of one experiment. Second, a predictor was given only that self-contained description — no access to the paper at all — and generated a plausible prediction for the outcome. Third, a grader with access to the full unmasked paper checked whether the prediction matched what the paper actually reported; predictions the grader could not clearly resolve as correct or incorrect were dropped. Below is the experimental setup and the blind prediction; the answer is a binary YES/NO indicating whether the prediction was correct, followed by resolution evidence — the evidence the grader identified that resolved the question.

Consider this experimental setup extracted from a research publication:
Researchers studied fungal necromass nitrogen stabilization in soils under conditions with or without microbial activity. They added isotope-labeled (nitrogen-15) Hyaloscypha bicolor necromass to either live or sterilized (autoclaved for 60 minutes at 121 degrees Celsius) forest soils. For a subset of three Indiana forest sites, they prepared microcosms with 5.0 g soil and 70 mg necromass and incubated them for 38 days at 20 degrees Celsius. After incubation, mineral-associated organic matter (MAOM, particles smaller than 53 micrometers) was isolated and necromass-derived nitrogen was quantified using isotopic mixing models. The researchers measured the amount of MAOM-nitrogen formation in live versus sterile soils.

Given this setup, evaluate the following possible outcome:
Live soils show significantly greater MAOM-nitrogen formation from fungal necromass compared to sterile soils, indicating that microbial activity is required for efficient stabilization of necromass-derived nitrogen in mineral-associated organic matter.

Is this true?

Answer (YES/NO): YES